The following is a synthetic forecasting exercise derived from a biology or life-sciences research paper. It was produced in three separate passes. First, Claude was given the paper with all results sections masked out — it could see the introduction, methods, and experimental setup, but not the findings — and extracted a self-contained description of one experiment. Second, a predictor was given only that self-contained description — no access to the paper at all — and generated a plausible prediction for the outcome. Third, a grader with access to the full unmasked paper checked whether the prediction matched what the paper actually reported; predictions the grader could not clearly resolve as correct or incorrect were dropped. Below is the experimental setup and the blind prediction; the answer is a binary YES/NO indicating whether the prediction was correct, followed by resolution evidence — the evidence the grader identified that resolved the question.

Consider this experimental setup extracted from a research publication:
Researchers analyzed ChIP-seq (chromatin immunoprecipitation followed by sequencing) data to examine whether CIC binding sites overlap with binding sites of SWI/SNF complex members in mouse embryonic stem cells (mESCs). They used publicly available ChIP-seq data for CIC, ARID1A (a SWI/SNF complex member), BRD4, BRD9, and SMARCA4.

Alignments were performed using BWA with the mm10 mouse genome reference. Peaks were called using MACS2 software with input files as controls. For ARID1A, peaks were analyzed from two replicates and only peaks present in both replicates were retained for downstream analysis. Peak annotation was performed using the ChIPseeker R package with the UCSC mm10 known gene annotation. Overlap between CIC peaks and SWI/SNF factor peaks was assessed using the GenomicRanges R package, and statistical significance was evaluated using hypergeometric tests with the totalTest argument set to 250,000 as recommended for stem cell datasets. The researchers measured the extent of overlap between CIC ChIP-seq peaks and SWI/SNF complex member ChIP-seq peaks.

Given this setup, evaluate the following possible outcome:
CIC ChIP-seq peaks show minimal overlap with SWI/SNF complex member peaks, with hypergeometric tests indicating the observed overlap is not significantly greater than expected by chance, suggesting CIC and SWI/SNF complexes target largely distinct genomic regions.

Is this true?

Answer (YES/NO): NO